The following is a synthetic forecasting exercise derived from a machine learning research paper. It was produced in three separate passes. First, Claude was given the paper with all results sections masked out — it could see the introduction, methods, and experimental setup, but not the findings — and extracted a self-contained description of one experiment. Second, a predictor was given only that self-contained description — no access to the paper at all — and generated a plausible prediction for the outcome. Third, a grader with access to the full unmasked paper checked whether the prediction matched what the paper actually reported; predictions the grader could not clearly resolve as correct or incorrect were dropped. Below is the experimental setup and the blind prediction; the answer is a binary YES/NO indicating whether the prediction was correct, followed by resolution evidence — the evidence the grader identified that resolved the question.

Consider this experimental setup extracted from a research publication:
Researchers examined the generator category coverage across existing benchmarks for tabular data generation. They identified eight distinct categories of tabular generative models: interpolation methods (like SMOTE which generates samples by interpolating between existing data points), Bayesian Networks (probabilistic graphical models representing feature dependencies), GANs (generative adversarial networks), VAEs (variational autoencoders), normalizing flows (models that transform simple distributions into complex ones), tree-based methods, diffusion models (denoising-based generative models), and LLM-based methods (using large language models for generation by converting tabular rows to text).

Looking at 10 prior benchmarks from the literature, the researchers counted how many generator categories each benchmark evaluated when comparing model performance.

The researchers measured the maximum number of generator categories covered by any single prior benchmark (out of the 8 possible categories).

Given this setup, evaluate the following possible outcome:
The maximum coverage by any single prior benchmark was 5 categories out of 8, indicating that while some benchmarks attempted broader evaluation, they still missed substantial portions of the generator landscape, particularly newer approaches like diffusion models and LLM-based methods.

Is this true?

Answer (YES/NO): YES